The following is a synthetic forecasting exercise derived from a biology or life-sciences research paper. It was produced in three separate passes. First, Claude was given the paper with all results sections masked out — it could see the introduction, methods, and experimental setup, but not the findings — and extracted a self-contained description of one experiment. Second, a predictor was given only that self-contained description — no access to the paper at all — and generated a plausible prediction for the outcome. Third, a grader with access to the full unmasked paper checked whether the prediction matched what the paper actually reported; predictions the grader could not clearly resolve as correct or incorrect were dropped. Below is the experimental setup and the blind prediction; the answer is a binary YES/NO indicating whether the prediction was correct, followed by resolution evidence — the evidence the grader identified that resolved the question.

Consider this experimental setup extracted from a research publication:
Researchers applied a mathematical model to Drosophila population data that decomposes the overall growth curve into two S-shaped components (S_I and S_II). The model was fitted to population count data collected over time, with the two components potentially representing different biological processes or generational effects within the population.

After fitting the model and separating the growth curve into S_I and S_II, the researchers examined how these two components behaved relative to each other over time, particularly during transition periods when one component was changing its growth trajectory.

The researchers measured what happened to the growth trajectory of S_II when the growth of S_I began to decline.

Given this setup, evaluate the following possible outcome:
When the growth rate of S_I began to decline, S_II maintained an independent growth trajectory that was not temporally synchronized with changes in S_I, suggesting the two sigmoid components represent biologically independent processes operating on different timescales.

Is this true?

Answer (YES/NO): NO